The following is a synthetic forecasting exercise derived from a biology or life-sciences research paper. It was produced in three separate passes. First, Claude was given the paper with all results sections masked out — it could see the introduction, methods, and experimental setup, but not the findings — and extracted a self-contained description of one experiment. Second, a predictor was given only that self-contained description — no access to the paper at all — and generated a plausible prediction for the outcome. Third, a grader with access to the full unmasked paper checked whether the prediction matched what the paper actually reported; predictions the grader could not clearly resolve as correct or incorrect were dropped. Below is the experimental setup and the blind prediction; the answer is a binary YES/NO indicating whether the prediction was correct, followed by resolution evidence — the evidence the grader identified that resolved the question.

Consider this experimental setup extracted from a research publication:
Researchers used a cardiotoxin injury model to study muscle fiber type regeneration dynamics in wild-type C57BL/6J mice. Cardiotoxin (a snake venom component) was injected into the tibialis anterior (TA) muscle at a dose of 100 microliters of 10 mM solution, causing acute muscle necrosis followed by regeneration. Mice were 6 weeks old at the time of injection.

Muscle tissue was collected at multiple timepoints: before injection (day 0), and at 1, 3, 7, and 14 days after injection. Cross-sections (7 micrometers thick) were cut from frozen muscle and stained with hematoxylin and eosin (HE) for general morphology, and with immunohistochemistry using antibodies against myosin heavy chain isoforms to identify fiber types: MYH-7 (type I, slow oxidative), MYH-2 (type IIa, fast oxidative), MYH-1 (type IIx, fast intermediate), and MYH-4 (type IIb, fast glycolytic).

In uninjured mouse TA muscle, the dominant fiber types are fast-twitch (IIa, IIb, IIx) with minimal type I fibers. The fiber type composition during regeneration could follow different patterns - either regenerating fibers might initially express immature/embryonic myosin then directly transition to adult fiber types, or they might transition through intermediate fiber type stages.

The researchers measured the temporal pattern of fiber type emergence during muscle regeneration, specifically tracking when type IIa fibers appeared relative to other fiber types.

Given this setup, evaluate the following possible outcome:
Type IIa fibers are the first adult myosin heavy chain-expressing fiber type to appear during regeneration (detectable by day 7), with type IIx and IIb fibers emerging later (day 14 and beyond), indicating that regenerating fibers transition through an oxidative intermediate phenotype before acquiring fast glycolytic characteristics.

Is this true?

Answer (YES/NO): NO